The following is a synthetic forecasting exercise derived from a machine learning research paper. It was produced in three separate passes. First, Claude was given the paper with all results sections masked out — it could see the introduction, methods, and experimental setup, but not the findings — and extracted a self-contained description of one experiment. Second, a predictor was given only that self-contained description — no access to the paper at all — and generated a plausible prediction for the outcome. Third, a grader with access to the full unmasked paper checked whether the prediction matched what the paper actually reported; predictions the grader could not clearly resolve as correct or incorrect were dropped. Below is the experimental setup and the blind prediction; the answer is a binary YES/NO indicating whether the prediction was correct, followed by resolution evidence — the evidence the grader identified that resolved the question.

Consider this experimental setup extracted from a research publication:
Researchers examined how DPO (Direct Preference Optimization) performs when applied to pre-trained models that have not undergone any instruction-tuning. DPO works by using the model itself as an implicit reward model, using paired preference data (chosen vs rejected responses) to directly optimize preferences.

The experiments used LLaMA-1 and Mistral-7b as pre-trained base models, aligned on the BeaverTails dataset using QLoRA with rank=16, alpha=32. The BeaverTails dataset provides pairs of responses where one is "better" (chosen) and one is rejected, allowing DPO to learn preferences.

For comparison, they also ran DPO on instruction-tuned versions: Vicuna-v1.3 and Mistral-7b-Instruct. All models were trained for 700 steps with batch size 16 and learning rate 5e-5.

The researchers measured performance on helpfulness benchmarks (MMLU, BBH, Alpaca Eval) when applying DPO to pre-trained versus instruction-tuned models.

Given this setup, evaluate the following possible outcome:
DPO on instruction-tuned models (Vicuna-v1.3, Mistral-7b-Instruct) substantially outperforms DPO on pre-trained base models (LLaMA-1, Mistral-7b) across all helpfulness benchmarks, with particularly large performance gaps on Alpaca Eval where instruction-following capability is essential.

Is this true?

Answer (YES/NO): NO